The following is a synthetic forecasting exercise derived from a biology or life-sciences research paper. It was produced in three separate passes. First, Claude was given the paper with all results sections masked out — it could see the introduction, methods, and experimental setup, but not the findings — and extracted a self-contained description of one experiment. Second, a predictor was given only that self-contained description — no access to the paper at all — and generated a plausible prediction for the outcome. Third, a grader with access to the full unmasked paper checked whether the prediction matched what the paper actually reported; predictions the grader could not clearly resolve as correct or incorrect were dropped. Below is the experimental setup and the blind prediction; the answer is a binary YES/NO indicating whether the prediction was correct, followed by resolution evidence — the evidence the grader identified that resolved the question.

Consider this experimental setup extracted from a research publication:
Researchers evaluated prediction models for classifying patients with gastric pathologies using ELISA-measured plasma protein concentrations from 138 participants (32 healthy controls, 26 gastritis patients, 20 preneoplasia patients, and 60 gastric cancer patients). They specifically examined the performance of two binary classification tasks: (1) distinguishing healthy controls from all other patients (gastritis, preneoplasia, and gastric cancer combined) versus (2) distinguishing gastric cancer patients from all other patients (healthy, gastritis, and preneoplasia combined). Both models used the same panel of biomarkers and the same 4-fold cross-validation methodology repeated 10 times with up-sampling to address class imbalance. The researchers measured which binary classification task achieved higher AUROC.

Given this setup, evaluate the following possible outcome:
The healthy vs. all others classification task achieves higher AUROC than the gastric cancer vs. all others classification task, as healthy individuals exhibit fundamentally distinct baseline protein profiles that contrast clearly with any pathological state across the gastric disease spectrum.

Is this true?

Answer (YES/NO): YES